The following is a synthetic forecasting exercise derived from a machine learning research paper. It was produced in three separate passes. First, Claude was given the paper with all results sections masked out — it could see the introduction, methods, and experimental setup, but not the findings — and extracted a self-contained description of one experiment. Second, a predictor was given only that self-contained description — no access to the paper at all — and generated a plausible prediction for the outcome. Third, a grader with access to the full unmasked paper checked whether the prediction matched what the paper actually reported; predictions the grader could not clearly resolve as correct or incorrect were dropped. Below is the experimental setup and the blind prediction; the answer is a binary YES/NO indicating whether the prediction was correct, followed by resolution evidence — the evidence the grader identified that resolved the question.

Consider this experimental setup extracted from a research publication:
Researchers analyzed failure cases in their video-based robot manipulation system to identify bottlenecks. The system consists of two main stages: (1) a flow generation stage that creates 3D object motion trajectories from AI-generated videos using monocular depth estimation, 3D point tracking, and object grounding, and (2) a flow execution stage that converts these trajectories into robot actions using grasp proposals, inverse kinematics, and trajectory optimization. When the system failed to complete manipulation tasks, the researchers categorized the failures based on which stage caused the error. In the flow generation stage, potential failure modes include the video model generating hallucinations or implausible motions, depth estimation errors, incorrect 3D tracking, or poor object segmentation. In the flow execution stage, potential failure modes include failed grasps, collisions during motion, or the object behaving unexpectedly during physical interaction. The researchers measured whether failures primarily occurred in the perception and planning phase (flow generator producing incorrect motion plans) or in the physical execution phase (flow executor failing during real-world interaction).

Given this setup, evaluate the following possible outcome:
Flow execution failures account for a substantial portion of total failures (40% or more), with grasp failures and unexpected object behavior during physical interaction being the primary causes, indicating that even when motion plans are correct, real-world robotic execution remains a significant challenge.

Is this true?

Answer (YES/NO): YES